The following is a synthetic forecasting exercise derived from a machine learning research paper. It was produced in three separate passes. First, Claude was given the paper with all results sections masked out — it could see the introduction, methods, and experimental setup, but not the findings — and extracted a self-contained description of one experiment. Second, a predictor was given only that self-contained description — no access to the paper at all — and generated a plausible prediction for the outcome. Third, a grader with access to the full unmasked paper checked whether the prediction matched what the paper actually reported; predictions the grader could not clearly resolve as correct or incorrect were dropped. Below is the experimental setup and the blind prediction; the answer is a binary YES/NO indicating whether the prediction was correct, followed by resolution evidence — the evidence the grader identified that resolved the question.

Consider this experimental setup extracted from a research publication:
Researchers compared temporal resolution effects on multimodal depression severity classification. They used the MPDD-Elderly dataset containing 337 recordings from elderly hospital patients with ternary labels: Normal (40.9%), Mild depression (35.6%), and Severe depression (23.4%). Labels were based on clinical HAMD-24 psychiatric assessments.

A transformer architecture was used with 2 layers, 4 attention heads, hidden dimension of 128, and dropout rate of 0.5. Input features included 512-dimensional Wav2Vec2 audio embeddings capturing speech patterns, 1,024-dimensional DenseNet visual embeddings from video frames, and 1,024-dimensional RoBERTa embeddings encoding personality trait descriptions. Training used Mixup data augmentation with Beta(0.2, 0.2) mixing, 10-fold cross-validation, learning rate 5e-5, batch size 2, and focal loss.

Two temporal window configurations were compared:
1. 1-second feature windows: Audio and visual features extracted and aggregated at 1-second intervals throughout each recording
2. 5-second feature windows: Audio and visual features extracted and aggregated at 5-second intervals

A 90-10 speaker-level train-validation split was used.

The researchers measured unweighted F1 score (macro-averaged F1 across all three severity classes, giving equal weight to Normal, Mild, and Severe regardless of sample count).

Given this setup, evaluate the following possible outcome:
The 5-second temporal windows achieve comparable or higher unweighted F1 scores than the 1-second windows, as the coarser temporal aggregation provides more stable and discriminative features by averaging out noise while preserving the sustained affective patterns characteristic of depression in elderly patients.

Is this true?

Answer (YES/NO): NO